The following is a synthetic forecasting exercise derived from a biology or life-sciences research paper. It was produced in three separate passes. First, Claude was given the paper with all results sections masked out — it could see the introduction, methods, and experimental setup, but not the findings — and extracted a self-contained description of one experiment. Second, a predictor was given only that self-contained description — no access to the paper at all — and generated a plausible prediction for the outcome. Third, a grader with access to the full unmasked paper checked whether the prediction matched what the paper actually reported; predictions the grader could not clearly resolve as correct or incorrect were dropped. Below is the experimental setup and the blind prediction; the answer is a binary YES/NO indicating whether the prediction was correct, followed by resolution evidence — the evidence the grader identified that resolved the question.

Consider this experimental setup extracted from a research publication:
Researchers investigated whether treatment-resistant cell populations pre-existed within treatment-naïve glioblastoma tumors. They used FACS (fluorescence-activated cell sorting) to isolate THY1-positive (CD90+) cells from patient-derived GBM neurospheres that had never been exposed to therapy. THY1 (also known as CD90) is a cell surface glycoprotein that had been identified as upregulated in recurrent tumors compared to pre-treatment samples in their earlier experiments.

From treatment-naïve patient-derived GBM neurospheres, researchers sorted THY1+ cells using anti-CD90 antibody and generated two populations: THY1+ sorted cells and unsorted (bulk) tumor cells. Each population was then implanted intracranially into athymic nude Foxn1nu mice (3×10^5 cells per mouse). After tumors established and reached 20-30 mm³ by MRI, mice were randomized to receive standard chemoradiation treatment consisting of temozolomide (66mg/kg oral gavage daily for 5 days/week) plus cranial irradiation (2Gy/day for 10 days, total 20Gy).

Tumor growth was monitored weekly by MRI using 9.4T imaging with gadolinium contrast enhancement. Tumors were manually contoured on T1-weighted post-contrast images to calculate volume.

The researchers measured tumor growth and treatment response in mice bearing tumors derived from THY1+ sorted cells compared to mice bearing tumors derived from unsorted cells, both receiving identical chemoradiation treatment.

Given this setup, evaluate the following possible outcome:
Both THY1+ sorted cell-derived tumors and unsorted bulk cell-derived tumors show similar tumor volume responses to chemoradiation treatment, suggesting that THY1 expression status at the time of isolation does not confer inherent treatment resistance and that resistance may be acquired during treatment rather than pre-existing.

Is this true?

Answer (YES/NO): NO